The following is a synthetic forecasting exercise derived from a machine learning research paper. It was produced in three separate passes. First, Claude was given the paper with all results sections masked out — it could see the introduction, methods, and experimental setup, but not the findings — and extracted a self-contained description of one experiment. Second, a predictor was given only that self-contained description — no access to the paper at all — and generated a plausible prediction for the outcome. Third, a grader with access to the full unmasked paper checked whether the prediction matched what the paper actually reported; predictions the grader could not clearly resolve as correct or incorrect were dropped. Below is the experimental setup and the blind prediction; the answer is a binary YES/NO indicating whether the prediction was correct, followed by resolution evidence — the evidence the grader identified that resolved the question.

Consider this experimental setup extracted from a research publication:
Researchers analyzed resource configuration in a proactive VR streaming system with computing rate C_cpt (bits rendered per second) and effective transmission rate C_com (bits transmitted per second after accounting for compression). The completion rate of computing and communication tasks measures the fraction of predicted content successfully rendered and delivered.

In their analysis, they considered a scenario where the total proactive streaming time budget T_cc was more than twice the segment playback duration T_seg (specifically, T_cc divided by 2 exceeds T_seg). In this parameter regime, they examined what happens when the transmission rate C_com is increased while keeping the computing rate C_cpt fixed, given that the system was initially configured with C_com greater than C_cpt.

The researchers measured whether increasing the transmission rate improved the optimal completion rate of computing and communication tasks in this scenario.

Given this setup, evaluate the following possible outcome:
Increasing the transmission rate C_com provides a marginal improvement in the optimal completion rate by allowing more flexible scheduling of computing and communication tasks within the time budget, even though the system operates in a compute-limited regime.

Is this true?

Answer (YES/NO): NO